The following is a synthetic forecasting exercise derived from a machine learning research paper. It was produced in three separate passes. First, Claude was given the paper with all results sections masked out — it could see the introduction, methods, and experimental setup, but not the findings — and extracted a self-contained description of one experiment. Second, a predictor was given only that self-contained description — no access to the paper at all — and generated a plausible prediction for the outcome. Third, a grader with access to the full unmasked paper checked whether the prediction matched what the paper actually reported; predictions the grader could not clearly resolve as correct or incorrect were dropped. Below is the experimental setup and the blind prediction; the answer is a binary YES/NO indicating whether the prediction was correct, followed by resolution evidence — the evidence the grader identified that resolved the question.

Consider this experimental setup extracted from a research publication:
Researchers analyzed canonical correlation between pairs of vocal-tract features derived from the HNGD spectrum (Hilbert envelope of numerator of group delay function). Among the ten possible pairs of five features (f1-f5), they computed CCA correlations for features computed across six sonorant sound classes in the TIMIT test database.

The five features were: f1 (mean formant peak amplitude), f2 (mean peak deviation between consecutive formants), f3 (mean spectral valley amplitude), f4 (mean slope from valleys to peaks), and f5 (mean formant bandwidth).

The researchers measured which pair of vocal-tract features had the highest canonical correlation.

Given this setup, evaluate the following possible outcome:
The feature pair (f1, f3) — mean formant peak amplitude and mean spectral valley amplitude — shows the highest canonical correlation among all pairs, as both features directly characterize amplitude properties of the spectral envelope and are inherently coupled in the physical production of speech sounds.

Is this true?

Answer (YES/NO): NO